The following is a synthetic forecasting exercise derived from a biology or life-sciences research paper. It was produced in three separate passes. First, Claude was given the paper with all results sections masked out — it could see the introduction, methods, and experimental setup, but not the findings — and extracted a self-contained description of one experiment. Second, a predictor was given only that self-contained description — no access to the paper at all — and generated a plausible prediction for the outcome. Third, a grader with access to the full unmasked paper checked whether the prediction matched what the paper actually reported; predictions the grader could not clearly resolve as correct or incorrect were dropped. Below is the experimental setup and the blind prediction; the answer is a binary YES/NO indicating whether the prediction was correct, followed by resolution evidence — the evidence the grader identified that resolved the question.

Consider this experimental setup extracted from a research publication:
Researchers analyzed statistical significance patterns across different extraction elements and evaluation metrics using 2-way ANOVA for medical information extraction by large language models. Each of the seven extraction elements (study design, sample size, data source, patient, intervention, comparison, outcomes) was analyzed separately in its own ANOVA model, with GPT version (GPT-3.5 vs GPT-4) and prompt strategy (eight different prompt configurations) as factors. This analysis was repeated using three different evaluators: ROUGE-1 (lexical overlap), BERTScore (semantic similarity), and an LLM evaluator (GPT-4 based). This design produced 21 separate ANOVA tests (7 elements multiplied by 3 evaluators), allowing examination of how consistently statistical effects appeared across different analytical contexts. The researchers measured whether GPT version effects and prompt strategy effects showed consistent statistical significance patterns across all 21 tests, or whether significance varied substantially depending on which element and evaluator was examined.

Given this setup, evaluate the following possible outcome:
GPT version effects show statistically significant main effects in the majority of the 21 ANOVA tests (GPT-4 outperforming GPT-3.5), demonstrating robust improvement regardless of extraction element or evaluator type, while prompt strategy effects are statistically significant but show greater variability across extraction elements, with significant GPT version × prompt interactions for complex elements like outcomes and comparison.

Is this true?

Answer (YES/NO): NO